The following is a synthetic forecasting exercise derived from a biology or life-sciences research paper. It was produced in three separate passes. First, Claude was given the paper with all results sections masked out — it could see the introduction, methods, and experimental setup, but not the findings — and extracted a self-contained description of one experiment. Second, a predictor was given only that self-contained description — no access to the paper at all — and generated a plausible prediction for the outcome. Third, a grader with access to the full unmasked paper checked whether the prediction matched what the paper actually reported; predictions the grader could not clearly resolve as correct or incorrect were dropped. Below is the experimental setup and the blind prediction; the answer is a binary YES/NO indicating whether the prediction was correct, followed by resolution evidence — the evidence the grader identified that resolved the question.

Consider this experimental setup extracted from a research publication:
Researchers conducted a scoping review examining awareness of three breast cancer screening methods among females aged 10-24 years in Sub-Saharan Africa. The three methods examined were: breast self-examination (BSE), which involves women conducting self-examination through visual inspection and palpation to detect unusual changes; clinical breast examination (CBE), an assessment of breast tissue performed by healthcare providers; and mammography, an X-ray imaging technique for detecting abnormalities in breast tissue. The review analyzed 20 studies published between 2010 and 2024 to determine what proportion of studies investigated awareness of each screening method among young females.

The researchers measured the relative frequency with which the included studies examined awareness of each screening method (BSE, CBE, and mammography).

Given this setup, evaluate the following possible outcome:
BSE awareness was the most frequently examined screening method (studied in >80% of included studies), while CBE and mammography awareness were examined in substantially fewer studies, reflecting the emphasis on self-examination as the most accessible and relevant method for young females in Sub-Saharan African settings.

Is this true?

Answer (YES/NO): YES